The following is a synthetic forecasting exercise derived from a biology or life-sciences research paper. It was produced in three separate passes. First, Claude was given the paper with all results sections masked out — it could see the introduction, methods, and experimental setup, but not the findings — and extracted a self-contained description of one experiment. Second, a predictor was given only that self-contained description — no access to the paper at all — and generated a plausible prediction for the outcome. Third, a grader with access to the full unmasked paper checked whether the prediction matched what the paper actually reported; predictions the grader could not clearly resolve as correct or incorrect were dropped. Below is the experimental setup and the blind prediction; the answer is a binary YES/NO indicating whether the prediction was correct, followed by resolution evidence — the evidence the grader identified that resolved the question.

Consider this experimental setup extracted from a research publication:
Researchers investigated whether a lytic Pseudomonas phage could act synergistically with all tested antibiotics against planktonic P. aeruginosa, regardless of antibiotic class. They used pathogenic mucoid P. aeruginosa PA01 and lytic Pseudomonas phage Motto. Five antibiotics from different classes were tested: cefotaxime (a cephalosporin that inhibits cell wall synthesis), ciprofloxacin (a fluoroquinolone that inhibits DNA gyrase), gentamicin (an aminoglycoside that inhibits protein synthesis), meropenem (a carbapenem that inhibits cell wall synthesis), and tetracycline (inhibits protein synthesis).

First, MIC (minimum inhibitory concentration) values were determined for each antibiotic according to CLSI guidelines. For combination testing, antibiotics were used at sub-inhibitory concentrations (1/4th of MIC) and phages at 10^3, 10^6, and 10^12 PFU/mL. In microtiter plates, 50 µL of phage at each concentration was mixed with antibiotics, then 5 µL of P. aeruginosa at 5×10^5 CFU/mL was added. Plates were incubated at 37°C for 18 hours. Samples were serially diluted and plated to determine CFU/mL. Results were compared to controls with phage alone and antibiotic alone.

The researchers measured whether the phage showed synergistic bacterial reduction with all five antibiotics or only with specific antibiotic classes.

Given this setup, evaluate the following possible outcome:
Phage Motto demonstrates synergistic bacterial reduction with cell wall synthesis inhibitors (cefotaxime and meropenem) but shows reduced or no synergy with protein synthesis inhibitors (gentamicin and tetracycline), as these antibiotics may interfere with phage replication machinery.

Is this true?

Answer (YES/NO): NO